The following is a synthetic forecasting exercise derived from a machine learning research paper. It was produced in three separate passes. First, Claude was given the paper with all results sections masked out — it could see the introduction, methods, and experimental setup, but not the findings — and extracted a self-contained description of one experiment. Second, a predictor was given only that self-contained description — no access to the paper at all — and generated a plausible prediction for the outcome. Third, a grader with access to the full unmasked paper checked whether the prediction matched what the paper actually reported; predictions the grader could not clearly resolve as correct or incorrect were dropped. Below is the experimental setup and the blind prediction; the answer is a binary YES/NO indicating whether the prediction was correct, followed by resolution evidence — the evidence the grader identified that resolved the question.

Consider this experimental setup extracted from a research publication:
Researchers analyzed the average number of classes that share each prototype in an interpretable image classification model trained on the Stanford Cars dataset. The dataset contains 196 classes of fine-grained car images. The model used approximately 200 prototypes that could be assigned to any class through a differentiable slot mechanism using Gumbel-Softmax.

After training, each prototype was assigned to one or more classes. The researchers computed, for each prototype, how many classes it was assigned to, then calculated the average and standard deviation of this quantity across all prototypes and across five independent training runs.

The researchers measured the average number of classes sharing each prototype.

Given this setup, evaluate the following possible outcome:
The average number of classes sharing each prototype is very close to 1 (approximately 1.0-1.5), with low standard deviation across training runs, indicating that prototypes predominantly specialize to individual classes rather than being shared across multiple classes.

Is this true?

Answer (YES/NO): NO